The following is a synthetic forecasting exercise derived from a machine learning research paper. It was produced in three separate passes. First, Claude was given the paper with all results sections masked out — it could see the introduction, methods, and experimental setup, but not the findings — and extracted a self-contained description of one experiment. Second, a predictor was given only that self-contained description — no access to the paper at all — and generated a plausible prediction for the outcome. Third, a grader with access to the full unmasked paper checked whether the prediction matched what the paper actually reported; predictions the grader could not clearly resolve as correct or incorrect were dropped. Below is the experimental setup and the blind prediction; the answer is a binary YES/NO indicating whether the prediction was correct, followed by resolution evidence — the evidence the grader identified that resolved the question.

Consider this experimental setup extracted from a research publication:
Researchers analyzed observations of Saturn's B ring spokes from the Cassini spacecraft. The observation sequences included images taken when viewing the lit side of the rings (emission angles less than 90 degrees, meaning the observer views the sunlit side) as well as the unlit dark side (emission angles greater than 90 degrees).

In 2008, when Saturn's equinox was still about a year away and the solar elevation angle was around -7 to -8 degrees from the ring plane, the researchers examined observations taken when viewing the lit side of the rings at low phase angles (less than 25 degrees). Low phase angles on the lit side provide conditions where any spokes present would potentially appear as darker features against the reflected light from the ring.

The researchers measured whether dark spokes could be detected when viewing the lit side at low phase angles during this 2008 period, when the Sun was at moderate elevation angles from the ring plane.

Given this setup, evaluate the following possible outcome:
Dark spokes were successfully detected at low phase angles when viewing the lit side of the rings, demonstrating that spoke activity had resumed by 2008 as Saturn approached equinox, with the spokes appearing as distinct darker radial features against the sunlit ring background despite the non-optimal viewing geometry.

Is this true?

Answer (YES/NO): NO